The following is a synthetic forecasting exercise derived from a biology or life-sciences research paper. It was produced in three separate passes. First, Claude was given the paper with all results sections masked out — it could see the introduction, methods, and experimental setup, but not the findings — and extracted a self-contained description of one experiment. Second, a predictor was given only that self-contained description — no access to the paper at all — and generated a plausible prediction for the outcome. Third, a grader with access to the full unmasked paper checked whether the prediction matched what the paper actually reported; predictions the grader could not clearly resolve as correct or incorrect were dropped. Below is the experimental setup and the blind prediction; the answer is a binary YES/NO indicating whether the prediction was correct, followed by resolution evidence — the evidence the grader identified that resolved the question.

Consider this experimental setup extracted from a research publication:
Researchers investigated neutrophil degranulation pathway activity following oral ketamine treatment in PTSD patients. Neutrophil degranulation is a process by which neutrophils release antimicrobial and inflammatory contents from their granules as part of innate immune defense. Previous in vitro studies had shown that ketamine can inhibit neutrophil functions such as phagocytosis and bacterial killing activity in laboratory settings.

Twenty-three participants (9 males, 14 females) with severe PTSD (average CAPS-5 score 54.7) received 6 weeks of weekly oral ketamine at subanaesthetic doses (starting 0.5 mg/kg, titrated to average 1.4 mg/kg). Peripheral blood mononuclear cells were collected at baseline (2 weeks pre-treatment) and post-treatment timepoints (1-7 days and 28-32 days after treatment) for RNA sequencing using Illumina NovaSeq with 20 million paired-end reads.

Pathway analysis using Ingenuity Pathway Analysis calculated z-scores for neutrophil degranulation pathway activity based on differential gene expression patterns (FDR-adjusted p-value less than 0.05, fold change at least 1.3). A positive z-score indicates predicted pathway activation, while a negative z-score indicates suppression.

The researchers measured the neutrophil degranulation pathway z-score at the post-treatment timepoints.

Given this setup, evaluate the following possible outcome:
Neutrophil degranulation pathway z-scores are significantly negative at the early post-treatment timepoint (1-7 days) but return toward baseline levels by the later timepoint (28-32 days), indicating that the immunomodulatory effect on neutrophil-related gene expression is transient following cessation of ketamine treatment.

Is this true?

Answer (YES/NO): NO